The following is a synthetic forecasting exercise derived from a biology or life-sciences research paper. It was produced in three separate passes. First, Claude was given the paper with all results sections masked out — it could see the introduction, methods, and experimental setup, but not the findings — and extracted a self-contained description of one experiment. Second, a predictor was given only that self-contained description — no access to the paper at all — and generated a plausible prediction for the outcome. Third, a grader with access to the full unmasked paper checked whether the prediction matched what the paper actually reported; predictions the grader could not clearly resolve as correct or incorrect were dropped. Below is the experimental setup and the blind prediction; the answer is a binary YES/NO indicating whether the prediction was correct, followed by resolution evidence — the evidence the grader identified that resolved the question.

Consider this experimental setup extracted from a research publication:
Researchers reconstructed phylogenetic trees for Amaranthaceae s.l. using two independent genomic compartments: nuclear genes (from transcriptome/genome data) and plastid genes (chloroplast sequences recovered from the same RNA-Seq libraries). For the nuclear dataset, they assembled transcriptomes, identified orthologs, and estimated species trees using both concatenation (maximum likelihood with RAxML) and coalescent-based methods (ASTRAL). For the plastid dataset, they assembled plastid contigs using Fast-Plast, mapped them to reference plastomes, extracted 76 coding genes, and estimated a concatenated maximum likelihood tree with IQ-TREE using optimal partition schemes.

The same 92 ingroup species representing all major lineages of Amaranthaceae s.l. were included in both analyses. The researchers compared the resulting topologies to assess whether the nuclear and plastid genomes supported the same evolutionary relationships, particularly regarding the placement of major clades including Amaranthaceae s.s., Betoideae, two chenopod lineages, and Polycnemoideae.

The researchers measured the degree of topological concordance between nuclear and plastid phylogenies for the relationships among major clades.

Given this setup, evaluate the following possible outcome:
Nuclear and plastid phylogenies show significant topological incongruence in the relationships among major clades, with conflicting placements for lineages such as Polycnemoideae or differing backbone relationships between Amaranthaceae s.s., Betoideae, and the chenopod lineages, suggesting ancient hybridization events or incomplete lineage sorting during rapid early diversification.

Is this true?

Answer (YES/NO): YES